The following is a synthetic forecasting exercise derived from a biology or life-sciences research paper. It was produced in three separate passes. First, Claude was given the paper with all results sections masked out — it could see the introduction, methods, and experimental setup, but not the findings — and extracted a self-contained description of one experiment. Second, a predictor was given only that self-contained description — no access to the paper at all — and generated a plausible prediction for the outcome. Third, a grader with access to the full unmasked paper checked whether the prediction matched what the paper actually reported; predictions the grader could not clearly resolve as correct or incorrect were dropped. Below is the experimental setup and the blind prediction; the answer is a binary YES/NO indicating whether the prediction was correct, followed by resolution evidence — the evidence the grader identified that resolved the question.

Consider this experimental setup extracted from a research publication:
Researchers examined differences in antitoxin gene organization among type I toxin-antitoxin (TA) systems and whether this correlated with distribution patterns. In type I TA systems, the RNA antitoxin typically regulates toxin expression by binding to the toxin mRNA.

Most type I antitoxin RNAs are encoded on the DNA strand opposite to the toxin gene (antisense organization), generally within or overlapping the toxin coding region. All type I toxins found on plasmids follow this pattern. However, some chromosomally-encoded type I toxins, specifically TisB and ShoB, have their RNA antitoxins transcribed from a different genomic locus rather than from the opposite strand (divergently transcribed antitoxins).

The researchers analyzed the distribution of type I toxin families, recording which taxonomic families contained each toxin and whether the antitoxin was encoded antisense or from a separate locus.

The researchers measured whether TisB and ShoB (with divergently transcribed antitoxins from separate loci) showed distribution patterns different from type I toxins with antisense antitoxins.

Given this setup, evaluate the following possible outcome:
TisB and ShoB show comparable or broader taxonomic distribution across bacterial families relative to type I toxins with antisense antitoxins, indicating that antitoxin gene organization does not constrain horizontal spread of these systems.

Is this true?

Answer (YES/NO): NO